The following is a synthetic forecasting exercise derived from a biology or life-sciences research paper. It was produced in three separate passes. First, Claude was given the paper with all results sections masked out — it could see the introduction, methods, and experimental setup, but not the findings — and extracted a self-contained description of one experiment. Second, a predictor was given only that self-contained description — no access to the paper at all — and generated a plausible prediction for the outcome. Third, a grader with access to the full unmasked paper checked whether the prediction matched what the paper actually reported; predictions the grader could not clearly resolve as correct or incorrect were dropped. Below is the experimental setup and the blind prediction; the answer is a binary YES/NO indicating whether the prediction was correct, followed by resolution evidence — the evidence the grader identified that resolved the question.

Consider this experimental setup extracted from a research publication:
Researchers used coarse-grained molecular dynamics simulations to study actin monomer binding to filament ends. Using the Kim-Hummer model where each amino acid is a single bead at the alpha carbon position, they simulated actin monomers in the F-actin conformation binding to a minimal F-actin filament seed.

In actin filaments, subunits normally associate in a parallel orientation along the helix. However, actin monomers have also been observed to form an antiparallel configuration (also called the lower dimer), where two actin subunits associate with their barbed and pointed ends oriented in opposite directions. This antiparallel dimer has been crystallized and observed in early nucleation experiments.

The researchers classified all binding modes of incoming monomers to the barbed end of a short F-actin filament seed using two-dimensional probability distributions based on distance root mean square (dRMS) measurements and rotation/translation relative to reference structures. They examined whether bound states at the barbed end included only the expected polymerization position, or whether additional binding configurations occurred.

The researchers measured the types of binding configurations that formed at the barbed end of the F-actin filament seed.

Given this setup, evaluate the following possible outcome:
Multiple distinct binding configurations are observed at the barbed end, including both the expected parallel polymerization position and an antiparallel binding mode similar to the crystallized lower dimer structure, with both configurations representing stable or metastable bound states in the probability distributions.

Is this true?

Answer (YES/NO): YES